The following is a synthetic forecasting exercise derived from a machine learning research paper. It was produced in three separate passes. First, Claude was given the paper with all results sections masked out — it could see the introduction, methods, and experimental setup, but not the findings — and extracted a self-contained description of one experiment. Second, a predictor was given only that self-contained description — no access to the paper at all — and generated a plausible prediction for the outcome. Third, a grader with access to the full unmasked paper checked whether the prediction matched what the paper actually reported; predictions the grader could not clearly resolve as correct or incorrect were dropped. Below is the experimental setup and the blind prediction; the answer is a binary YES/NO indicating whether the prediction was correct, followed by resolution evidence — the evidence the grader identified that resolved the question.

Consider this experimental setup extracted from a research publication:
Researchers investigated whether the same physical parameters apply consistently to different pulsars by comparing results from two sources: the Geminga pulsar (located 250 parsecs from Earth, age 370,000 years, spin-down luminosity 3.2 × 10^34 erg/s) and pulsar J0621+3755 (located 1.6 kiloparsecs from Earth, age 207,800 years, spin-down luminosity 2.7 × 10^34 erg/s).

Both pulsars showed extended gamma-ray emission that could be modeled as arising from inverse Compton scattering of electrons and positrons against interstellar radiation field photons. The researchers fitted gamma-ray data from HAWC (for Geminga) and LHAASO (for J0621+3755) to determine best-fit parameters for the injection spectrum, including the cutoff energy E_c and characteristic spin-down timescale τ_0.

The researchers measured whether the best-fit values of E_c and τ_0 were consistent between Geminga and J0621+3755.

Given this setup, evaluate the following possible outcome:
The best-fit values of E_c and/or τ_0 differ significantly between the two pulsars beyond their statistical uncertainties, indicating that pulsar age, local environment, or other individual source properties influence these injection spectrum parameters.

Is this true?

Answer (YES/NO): NO